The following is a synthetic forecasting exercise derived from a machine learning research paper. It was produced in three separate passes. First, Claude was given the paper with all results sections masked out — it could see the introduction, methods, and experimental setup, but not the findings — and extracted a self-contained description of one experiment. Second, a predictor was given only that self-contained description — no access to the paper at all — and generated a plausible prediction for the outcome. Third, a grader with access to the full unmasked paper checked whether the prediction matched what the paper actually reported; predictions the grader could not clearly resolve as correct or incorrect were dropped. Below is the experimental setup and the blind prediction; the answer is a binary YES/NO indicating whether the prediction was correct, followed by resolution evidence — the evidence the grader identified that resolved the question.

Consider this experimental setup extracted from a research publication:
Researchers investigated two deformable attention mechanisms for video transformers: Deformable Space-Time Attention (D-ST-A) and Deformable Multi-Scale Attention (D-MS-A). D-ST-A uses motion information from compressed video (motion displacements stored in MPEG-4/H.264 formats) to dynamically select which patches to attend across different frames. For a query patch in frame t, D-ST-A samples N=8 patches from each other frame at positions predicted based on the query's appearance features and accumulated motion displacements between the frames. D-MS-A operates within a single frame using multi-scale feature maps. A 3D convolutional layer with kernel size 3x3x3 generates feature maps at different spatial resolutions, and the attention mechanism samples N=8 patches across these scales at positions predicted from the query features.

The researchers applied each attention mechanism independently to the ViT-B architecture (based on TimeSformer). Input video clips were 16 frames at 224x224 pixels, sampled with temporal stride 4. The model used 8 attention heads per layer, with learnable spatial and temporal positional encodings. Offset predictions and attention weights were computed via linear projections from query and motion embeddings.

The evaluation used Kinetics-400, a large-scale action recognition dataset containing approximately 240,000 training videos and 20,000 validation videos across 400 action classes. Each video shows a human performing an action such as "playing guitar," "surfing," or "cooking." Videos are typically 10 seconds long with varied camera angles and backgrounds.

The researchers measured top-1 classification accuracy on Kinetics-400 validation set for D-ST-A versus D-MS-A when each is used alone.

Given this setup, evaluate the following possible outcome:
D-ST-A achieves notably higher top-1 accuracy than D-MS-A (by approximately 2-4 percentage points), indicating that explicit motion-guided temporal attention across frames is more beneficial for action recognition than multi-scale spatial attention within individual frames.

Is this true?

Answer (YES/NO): NO